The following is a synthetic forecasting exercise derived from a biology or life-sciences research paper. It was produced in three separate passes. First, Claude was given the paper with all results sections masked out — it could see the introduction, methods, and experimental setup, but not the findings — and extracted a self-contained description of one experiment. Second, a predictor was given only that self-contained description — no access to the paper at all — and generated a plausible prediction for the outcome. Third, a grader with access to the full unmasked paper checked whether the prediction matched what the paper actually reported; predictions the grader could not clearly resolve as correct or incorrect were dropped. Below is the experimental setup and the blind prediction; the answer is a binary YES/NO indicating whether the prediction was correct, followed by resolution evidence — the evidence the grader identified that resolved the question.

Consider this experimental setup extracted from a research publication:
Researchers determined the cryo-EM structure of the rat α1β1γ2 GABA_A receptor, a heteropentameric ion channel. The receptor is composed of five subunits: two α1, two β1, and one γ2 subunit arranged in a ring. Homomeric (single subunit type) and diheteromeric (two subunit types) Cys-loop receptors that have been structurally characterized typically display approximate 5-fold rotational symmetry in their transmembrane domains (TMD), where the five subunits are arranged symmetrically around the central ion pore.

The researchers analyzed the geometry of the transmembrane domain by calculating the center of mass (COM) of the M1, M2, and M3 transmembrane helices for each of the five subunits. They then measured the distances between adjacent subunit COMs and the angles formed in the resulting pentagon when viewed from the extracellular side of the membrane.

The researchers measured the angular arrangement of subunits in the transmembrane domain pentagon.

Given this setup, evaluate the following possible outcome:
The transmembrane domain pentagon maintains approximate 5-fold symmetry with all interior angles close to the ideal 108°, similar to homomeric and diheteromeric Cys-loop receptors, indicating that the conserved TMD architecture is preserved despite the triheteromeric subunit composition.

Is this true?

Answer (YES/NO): NO